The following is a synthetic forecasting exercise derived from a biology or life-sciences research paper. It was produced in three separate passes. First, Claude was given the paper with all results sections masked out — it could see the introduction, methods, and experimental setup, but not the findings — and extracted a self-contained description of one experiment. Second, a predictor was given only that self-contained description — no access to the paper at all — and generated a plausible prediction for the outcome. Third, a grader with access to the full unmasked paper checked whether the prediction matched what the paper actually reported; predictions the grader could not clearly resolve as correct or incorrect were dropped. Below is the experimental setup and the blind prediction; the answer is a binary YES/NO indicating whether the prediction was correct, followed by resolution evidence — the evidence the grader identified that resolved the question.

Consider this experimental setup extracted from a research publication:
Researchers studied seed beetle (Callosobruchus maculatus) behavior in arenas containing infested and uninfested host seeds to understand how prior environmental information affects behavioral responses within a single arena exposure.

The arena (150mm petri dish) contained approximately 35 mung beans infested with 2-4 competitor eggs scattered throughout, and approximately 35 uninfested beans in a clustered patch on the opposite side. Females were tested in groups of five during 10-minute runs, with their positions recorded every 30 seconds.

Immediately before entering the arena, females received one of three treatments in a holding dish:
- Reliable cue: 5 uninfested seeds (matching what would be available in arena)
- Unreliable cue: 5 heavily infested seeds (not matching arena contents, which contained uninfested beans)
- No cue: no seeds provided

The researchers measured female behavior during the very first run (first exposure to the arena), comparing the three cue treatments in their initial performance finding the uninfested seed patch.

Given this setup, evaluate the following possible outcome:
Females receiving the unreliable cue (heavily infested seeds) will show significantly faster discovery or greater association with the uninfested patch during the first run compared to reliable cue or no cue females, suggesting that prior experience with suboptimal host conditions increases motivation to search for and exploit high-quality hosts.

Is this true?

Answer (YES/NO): NO